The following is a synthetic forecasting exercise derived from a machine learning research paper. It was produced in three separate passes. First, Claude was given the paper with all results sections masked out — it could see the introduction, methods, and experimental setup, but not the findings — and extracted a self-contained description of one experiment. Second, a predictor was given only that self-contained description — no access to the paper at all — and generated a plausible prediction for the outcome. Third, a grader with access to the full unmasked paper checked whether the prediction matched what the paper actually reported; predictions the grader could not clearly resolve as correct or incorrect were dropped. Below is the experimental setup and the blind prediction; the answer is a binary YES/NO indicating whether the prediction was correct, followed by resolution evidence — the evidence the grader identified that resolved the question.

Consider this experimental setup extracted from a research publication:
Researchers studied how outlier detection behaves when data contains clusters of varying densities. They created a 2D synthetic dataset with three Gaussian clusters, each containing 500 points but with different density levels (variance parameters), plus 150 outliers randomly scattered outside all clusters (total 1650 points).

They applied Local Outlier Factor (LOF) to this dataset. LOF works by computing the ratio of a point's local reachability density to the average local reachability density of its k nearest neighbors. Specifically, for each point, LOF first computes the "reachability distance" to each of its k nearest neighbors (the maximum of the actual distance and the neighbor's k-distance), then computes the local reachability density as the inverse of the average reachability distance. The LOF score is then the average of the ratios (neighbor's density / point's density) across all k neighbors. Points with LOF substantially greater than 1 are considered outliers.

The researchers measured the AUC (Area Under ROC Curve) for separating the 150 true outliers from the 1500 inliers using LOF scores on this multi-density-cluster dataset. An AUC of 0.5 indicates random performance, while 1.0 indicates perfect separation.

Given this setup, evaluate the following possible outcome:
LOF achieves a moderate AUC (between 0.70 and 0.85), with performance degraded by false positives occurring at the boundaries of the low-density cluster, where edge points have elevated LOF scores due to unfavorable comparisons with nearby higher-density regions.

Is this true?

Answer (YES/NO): NO